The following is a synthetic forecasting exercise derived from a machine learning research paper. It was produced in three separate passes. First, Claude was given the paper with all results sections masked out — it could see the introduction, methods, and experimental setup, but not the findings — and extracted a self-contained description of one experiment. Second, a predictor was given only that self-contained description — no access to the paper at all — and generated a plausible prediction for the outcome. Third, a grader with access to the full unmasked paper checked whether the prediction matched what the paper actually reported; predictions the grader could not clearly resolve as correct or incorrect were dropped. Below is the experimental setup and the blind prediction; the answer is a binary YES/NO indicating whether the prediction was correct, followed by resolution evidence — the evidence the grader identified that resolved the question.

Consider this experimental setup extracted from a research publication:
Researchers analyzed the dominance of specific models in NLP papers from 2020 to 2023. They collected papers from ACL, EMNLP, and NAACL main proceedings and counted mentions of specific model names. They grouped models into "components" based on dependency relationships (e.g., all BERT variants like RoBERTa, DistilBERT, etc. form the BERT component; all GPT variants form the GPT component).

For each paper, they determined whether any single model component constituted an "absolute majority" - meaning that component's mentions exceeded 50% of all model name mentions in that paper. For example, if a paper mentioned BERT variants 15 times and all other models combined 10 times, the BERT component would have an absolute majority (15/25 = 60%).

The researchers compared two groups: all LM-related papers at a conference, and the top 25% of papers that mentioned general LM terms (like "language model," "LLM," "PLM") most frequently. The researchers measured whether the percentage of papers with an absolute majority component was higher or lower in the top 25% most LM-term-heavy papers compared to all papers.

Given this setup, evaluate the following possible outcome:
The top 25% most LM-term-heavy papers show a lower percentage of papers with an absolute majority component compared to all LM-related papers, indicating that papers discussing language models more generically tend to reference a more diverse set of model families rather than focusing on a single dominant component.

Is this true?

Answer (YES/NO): NO